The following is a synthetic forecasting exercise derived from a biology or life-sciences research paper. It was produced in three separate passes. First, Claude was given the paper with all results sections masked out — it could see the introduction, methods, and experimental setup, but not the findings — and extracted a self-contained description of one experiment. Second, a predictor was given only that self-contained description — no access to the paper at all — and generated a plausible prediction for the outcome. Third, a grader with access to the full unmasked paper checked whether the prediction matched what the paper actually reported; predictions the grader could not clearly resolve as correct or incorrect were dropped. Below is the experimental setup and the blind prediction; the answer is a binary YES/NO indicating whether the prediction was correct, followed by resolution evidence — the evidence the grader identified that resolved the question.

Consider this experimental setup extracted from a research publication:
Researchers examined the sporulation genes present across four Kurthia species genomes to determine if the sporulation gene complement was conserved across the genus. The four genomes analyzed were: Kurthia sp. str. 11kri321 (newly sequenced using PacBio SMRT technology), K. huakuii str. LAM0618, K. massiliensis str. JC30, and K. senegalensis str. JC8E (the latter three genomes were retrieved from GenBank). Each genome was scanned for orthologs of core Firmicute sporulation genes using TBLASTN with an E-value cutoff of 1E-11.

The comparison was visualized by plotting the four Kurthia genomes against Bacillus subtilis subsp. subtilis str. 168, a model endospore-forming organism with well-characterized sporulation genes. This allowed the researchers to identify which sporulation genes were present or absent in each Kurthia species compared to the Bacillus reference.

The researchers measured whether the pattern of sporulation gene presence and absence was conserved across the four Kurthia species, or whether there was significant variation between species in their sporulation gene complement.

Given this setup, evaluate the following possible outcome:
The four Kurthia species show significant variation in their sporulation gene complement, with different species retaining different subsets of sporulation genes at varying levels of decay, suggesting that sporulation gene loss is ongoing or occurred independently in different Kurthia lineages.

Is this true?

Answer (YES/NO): NO